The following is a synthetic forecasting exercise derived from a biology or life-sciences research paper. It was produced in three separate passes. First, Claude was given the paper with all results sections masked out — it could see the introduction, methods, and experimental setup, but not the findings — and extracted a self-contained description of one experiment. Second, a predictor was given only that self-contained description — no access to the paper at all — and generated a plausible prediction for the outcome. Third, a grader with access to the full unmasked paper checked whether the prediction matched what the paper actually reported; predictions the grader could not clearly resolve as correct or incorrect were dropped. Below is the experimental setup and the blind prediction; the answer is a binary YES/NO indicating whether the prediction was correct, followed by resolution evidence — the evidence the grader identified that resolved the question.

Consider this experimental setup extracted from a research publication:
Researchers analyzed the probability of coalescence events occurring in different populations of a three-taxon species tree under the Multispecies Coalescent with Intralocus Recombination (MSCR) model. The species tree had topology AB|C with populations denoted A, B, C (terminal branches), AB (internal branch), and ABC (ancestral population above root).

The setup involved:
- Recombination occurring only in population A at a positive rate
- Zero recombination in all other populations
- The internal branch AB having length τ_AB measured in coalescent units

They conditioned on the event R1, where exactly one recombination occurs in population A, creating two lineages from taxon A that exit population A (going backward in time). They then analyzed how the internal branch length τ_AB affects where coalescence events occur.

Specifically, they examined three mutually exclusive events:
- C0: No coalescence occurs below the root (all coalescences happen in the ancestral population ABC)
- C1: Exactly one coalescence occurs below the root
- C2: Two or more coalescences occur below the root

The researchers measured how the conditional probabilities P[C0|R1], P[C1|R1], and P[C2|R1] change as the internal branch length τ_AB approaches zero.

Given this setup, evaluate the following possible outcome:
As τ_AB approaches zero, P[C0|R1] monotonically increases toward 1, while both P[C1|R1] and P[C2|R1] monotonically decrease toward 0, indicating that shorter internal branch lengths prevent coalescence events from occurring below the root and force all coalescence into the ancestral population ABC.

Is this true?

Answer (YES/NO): NO